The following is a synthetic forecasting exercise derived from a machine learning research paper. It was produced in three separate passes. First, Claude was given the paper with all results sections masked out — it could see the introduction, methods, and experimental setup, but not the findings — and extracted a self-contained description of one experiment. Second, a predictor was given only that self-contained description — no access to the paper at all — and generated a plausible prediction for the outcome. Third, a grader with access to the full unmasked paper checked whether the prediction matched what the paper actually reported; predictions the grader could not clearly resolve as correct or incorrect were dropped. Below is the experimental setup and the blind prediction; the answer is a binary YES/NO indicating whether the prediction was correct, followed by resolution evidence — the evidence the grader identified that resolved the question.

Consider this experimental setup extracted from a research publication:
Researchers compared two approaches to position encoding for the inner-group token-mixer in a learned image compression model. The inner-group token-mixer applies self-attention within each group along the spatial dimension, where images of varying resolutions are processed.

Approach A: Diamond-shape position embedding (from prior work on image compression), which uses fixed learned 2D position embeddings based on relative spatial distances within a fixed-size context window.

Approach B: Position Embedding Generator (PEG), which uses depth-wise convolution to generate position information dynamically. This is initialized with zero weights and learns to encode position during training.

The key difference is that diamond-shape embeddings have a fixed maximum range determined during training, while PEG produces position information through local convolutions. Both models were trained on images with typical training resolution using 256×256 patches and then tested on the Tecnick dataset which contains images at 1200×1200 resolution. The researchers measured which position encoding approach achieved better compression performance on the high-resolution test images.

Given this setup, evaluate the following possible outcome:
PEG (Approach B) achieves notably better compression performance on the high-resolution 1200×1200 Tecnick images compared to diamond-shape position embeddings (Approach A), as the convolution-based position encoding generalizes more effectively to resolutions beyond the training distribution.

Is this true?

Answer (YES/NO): YES